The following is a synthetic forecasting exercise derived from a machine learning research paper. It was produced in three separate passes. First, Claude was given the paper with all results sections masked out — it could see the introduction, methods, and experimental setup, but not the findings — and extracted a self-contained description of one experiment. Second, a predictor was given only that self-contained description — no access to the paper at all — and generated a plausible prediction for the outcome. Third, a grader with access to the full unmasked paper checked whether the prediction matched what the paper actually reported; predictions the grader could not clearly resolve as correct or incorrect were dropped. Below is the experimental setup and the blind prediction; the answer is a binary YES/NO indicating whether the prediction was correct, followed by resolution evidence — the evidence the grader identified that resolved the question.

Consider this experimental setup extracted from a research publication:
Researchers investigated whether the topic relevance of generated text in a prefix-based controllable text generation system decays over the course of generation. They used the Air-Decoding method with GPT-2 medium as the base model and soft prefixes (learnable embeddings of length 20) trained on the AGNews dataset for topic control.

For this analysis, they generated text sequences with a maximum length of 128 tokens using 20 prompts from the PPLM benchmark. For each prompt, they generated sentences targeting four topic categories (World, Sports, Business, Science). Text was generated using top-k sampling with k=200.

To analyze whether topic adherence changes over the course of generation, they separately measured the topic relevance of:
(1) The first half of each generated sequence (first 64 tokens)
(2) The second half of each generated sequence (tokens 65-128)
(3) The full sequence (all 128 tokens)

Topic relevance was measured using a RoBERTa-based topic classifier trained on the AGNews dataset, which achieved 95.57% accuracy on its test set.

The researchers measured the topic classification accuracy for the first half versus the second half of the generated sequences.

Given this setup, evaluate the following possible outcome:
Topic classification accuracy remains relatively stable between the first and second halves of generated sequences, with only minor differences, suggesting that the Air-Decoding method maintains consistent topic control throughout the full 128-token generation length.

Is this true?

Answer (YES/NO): NO